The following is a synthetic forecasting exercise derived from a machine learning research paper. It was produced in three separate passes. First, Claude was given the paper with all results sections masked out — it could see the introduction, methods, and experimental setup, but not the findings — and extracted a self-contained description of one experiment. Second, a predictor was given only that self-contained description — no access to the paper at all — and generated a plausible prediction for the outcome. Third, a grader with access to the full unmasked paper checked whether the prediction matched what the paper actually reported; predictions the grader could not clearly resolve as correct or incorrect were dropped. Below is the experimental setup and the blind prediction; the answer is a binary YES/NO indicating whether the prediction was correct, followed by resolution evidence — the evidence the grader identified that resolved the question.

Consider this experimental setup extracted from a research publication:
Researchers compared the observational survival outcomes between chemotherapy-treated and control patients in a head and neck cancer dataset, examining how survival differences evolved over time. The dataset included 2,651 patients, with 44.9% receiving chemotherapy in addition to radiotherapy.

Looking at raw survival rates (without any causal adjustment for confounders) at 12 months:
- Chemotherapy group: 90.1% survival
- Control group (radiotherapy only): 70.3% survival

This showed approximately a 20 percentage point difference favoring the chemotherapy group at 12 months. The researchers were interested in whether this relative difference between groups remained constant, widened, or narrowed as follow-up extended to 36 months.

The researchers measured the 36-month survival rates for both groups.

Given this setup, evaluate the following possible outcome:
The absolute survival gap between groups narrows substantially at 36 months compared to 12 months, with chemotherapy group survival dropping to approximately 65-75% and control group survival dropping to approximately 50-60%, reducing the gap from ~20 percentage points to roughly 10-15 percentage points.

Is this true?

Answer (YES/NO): NO